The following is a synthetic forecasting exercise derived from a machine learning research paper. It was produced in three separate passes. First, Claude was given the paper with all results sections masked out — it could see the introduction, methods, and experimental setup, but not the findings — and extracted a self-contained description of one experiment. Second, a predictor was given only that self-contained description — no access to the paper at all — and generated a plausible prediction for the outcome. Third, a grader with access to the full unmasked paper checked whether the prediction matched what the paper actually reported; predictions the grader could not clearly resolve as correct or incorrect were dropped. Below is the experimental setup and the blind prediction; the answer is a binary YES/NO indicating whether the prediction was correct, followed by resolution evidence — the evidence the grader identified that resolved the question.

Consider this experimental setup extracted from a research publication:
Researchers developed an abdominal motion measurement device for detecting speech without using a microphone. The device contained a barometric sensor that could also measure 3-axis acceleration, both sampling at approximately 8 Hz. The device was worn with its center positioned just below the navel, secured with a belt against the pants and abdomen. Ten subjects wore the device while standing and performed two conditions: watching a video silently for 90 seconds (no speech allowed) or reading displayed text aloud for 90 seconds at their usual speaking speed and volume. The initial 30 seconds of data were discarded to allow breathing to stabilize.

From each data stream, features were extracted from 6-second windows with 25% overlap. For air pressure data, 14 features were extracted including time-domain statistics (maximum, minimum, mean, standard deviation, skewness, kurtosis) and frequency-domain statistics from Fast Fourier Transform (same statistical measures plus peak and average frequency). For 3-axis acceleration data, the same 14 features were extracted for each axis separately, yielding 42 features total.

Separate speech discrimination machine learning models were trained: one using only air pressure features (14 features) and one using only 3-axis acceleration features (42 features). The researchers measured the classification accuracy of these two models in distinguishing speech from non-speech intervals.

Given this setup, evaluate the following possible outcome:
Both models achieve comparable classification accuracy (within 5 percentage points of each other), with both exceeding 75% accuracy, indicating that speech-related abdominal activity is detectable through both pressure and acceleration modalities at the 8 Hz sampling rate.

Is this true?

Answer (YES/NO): YES